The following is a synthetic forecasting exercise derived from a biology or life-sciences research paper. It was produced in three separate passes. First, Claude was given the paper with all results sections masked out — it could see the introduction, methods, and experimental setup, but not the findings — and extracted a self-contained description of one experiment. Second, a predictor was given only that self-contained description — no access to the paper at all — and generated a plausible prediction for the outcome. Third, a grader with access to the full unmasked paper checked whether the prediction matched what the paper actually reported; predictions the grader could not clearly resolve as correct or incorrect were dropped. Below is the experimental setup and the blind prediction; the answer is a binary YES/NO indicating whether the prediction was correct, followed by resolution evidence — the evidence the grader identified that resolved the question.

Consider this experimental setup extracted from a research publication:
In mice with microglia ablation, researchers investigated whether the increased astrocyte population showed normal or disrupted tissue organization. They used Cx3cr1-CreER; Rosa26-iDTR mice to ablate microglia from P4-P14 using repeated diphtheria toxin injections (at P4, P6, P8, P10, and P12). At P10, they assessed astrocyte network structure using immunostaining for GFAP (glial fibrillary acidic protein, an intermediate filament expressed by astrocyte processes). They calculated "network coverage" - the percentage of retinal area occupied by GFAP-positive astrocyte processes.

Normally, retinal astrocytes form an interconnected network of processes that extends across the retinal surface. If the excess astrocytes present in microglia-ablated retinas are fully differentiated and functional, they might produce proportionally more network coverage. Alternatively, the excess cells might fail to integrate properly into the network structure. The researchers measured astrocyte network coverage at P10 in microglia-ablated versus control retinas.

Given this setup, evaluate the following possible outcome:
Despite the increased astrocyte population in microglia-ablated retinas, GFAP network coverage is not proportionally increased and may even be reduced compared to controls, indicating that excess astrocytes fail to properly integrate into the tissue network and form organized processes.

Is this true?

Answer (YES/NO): NO